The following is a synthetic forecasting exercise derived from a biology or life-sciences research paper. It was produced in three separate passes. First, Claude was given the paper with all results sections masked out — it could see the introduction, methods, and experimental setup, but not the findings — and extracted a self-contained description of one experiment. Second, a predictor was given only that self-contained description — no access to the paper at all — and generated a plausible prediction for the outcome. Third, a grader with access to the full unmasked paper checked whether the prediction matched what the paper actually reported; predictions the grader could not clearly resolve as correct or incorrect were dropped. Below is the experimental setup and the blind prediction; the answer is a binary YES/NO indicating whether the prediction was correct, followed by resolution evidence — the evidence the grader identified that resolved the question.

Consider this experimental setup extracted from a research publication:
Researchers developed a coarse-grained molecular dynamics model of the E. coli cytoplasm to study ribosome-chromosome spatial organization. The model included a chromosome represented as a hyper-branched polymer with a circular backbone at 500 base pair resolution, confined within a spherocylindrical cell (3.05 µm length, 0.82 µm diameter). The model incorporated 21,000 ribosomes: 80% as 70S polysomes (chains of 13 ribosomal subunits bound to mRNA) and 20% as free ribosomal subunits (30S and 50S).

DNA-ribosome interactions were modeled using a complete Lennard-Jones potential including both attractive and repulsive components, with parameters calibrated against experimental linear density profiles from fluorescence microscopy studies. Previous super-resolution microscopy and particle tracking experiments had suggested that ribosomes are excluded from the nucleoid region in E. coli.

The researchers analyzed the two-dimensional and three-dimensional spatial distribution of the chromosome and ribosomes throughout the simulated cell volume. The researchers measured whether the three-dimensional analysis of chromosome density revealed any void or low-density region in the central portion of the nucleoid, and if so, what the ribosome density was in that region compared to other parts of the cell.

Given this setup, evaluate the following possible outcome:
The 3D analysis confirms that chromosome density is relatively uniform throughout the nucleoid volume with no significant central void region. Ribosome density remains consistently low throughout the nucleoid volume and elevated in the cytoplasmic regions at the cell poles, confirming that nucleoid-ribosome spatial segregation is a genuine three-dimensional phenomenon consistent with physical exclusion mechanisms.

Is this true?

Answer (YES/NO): NO